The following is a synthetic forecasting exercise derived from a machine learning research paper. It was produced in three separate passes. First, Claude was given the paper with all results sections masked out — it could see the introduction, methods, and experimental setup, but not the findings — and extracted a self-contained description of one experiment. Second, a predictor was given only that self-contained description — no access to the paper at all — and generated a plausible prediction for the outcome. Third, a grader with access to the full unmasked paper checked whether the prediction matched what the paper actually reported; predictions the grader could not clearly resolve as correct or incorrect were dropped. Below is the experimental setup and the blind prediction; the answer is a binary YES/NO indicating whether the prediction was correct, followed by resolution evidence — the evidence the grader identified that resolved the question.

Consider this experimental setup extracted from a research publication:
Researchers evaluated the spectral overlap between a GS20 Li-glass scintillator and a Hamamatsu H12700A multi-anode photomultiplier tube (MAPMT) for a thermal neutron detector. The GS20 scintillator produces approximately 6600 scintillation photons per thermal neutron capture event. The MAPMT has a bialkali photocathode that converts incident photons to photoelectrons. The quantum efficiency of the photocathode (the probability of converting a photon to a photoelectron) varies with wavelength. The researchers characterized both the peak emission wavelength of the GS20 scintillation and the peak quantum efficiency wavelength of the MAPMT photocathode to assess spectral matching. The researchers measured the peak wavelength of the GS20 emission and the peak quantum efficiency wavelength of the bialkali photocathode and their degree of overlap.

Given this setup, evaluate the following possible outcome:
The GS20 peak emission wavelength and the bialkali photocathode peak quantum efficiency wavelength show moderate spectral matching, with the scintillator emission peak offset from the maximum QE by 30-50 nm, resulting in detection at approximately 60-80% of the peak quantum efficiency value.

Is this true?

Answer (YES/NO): NO